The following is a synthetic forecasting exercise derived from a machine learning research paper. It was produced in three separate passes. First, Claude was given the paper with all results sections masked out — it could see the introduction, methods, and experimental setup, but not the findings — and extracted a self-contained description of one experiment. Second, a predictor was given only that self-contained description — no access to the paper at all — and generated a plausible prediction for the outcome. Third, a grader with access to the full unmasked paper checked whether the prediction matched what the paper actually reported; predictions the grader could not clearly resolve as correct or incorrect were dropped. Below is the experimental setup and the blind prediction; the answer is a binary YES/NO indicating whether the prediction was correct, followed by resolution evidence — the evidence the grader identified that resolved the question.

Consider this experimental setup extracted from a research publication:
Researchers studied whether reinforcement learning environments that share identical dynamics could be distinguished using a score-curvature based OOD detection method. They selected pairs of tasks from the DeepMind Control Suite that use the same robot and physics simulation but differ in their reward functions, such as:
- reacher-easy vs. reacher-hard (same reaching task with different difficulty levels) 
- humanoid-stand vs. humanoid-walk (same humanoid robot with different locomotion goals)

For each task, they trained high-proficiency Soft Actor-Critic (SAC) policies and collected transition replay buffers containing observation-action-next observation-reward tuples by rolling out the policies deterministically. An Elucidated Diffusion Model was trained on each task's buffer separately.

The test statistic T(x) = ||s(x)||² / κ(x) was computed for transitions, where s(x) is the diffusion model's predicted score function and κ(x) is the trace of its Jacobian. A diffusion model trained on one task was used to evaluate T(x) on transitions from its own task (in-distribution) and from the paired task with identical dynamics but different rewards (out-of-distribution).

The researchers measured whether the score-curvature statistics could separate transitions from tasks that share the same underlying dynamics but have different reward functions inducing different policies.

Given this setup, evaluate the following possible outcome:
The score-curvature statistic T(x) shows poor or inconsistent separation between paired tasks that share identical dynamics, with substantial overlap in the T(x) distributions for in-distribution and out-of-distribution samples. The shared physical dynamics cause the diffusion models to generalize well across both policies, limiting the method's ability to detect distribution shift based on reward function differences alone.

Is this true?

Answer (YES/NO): NO